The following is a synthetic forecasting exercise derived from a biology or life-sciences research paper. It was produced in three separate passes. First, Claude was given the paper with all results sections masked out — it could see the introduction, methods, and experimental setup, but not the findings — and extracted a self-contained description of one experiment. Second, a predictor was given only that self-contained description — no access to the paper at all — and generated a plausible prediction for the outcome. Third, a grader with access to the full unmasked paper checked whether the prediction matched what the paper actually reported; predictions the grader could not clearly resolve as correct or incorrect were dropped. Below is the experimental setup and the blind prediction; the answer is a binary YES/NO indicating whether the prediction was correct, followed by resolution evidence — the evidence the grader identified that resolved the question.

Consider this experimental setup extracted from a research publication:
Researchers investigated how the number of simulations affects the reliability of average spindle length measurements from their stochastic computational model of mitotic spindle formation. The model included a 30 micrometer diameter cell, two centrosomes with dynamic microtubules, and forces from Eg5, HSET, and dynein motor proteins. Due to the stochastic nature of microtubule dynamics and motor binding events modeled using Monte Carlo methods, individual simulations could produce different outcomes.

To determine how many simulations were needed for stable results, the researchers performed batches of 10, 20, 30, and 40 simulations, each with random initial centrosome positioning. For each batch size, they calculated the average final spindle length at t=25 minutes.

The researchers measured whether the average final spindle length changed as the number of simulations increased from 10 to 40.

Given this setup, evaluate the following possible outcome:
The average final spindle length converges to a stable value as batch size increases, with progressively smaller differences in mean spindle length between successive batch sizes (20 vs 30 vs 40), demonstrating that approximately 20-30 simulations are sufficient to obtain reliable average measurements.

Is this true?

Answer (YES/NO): NO